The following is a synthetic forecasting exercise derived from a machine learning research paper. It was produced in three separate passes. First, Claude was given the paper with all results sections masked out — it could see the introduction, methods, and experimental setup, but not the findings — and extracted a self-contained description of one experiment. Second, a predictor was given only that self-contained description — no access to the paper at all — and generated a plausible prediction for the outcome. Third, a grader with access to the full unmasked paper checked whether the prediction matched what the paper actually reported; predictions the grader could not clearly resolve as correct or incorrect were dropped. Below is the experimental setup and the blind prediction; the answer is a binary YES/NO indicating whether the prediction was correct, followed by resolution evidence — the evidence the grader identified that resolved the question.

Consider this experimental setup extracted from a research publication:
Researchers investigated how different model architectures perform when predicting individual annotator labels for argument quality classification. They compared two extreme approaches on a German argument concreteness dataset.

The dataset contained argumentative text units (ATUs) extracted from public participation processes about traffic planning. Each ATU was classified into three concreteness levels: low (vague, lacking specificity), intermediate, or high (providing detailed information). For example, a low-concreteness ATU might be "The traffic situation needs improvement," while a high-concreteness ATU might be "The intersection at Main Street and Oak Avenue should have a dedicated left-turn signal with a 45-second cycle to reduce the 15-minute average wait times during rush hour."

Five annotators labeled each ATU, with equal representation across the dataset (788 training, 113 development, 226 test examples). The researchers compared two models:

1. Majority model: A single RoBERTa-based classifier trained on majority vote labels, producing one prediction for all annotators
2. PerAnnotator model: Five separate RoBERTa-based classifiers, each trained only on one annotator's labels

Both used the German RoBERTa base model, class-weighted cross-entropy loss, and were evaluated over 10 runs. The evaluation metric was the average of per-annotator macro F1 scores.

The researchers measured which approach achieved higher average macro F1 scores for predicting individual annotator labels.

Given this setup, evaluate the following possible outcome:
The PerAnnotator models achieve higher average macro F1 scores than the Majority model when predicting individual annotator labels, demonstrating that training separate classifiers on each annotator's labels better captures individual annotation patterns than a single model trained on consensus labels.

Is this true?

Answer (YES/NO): YES